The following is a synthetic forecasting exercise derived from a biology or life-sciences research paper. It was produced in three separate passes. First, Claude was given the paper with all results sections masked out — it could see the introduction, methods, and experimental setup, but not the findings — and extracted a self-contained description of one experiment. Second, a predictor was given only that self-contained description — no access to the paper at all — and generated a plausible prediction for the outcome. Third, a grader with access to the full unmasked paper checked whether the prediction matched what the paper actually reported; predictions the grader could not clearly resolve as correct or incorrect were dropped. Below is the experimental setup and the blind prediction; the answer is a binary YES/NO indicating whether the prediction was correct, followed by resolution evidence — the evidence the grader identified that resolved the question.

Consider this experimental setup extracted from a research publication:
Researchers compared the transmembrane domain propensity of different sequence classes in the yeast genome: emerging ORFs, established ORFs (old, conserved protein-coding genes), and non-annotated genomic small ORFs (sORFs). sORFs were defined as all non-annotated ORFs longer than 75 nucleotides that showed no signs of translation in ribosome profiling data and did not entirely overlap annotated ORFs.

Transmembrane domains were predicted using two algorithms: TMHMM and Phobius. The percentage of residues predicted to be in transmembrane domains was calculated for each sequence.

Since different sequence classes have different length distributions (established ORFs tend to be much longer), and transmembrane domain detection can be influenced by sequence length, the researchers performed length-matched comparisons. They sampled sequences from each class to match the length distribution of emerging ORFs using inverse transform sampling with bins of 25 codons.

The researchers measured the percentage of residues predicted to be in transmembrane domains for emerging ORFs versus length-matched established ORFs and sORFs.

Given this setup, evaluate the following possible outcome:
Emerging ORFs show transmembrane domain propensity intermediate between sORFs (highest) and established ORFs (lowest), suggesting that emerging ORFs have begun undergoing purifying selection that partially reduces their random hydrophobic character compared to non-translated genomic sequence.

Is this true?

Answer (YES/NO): NO